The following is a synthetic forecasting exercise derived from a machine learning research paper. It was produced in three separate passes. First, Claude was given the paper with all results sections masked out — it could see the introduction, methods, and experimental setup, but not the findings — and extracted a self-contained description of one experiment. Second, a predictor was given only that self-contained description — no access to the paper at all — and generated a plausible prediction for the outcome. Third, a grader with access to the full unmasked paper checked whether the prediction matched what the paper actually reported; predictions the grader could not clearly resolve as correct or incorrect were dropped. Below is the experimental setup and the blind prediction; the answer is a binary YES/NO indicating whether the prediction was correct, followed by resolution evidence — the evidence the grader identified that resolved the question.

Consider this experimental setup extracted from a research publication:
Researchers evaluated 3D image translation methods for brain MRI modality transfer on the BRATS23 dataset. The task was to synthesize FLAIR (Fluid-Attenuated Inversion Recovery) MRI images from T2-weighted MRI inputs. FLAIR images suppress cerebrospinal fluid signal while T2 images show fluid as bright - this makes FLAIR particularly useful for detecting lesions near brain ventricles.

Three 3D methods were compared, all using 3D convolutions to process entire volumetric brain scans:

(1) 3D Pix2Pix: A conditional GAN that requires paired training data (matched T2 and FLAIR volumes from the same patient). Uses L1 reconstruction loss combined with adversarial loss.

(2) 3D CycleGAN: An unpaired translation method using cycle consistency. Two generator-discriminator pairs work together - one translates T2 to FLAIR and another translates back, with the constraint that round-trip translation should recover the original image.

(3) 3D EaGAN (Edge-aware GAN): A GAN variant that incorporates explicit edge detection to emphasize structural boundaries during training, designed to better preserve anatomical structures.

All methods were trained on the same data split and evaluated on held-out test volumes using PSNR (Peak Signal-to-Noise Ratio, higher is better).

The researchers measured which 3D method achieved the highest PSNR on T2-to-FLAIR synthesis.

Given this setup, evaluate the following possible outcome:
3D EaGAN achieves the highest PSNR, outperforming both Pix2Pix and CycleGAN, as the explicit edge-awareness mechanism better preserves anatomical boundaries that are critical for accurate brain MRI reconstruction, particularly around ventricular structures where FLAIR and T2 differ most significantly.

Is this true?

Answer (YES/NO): NO